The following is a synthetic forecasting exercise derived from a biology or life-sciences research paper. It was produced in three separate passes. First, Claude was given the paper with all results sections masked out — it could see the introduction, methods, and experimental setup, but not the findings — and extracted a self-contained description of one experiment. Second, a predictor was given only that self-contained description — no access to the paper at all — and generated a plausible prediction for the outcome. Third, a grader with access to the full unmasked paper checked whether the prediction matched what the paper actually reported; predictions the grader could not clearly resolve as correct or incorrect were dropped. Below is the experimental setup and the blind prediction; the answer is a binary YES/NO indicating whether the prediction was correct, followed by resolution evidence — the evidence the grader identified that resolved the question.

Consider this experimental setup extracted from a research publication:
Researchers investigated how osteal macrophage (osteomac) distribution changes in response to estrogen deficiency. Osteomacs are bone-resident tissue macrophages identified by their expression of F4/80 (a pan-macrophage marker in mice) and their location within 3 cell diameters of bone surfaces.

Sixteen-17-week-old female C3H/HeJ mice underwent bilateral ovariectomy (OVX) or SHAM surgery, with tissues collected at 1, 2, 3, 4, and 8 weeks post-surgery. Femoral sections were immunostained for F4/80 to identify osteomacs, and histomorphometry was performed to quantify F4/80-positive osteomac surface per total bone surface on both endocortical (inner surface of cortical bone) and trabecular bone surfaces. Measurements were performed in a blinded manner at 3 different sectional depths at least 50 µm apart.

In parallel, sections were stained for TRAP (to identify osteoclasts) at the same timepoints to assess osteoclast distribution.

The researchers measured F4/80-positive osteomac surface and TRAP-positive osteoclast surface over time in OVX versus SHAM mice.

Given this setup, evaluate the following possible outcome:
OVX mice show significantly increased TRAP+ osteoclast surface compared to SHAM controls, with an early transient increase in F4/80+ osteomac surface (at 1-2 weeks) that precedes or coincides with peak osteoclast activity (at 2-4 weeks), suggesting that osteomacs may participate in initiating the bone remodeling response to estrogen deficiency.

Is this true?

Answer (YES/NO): NO